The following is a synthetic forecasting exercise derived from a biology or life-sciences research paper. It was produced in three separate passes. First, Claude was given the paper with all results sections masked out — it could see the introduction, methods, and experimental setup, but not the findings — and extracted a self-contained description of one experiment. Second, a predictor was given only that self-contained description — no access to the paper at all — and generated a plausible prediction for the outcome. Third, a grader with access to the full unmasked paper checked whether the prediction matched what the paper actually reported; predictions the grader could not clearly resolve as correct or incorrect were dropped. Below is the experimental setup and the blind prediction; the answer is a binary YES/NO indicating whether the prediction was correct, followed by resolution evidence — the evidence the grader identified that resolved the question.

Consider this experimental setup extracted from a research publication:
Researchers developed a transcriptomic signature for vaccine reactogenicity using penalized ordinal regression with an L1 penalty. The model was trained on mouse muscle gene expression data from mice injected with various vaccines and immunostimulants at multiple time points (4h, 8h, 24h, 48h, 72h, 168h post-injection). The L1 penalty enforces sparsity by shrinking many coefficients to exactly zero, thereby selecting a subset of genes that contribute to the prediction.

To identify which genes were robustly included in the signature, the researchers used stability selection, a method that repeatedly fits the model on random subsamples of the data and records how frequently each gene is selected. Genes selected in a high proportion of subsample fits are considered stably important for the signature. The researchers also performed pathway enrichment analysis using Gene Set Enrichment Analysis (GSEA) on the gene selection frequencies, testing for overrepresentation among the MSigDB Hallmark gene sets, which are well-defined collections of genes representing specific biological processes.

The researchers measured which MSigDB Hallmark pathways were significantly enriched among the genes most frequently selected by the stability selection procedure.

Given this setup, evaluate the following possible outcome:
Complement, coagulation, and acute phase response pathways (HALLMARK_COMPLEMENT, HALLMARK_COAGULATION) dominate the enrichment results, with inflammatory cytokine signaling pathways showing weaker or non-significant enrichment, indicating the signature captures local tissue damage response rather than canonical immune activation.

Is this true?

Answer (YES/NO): NO